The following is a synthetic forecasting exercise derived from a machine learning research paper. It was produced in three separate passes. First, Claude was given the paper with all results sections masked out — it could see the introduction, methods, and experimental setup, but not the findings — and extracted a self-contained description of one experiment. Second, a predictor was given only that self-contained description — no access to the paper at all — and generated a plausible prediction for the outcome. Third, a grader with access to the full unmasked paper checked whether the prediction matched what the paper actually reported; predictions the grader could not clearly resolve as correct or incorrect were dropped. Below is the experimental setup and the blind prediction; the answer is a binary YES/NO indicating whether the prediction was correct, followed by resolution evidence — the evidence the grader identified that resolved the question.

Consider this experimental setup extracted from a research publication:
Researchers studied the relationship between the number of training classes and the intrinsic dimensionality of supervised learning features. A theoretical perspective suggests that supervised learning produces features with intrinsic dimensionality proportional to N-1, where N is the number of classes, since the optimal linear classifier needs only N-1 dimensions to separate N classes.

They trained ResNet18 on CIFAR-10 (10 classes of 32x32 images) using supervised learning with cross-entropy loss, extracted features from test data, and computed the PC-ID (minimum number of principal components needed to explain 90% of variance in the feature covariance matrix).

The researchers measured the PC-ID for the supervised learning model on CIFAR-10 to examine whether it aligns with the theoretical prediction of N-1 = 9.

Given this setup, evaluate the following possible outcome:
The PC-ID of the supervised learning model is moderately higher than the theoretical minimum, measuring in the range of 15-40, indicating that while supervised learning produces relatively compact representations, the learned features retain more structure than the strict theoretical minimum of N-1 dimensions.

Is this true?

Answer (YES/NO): NO